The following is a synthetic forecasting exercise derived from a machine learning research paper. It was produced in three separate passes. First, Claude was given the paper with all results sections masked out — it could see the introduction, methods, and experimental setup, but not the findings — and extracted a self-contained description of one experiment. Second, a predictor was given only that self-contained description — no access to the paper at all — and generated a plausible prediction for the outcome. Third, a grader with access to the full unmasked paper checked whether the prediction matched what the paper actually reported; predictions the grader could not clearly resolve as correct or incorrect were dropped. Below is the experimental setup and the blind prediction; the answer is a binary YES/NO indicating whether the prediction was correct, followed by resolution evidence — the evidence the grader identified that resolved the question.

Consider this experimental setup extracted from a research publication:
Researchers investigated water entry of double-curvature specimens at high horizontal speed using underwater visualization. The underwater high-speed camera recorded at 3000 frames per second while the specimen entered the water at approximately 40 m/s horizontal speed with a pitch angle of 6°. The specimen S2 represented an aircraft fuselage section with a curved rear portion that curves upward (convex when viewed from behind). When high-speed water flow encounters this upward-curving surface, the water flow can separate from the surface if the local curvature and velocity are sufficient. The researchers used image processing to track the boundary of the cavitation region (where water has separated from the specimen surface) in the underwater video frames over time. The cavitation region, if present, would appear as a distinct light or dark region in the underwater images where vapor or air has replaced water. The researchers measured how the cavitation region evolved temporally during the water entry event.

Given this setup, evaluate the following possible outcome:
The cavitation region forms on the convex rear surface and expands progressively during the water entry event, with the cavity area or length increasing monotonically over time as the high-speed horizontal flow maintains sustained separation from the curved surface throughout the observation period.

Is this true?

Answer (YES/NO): NO